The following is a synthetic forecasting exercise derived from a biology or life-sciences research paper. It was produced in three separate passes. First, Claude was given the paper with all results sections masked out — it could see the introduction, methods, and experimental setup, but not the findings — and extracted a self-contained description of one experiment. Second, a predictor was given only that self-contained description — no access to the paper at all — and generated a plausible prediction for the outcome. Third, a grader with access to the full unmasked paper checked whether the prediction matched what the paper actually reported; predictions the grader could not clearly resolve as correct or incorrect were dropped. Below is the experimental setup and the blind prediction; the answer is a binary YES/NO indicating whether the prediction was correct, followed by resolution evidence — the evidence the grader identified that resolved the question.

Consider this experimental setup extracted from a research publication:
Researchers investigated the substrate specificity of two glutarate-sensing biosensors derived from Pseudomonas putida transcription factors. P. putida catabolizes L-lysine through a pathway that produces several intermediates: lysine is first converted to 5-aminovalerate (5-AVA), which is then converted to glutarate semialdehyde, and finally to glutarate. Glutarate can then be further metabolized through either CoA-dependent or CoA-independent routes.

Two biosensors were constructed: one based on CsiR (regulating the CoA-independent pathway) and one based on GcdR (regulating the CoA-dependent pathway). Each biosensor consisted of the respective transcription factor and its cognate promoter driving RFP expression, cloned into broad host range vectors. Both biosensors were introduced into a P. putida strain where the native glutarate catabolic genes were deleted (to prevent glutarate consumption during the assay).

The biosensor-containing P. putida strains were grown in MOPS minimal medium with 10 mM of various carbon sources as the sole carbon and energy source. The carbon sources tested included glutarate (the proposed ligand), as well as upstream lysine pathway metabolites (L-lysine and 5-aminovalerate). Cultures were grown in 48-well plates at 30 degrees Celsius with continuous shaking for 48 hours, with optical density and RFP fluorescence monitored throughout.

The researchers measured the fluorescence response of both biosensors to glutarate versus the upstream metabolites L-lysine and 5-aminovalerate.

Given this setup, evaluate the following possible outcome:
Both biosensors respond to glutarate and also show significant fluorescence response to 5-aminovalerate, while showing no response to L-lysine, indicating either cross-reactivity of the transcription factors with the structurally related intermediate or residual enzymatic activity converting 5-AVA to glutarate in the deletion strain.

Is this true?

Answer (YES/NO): NO